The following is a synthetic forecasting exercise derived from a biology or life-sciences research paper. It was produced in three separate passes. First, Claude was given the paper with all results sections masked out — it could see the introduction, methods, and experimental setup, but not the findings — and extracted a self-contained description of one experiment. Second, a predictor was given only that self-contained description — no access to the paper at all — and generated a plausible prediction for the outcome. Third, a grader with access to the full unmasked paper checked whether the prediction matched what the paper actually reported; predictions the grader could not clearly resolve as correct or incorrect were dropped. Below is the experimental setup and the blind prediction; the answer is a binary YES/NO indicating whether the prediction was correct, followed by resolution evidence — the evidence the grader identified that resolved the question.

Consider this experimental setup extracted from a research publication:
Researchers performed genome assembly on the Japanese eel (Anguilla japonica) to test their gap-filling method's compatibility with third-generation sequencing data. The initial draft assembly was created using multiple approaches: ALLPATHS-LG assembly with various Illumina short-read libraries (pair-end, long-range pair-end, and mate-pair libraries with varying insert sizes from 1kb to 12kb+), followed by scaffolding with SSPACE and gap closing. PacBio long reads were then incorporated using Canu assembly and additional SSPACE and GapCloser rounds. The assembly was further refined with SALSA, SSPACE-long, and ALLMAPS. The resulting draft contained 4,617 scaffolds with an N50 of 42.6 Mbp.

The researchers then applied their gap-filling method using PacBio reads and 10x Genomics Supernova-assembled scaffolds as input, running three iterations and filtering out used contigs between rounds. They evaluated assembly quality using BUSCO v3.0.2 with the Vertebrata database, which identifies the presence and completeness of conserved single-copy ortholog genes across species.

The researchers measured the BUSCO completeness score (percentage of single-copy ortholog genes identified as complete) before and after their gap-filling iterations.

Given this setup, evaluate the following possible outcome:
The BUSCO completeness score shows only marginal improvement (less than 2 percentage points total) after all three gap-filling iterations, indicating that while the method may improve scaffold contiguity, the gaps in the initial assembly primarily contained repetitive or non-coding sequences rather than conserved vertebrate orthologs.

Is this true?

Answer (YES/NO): YES